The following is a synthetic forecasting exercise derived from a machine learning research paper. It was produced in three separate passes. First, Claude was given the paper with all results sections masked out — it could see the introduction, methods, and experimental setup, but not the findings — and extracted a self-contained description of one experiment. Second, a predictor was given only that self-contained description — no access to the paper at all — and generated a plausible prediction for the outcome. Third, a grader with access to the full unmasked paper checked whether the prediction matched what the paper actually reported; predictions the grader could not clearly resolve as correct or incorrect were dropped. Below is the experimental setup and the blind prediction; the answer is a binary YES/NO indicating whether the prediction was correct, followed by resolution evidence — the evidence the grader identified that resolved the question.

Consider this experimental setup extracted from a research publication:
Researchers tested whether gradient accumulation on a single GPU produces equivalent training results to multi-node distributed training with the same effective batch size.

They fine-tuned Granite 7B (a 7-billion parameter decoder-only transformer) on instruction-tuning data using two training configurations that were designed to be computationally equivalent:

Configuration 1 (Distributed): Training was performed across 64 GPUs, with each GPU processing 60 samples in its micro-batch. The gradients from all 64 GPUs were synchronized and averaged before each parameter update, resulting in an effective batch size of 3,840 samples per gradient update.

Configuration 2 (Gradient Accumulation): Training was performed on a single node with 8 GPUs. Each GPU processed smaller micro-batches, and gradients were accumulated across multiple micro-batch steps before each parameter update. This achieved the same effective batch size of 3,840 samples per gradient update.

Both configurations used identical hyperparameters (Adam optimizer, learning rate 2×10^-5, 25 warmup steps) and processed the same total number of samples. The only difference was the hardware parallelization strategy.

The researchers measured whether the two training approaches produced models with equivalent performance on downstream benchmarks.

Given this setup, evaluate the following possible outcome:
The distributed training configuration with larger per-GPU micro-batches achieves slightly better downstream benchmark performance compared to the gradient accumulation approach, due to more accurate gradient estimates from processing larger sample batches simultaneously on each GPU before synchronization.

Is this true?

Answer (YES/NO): NO